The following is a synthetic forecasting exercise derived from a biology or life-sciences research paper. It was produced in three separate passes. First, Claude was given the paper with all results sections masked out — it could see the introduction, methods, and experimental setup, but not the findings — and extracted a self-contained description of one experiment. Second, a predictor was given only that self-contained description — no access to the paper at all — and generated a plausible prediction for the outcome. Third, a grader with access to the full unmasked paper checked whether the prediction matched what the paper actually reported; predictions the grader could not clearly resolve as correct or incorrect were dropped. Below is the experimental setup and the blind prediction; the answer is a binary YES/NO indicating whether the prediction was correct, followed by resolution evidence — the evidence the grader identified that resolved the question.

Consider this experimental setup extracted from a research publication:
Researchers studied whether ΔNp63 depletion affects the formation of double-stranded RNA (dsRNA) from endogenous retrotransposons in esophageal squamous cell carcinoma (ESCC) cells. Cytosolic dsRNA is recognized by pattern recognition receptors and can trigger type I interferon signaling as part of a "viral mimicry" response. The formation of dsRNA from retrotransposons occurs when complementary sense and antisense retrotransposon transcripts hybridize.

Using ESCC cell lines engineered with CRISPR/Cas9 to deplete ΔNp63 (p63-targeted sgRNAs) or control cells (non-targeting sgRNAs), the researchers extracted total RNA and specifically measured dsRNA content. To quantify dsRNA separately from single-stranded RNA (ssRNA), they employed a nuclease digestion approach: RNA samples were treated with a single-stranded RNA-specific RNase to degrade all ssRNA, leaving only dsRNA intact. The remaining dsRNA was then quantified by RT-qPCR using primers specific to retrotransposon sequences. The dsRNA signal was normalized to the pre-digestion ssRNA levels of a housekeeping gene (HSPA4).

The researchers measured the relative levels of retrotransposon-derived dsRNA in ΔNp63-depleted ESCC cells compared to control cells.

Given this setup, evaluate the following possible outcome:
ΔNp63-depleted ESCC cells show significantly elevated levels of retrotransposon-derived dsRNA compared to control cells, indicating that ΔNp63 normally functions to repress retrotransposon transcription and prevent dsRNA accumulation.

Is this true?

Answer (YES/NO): YES